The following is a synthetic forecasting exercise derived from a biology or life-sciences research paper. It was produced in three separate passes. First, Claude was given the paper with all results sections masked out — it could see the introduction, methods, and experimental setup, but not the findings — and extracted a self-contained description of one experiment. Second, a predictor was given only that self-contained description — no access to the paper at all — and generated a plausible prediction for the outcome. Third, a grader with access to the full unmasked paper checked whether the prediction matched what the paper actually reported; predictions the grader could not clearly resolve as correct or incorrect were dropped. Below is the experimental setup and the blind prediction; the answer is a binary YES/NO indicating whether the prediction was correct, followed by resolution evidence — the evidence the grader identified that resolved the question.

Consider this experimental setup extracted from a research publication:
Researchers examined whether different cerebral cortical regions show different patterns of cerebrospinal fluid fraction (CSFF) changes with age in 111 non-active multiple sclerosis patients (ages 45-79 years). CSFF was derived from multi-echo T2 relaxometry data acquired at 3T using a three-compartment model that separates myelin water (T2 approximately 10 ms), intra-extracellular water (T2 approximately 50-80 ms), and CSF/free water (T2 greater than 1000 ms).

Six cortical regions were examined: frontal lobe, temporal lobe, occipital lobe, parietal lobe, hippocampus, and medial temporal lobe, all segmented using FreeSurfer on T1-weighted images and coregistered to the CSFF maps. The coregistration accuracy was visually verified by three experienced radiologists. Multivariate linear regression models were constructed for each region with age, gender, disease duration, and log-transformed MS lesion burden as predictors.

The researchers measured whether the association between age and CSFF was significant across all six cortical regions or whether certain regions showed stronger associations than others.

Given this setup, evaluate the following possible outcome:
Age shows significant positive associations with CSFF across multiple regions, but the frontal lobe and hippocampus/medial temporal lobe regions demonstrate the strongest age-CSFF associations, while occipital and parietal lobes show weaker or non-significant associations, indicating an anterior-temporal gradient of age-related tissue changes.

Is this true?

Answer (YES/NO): NO